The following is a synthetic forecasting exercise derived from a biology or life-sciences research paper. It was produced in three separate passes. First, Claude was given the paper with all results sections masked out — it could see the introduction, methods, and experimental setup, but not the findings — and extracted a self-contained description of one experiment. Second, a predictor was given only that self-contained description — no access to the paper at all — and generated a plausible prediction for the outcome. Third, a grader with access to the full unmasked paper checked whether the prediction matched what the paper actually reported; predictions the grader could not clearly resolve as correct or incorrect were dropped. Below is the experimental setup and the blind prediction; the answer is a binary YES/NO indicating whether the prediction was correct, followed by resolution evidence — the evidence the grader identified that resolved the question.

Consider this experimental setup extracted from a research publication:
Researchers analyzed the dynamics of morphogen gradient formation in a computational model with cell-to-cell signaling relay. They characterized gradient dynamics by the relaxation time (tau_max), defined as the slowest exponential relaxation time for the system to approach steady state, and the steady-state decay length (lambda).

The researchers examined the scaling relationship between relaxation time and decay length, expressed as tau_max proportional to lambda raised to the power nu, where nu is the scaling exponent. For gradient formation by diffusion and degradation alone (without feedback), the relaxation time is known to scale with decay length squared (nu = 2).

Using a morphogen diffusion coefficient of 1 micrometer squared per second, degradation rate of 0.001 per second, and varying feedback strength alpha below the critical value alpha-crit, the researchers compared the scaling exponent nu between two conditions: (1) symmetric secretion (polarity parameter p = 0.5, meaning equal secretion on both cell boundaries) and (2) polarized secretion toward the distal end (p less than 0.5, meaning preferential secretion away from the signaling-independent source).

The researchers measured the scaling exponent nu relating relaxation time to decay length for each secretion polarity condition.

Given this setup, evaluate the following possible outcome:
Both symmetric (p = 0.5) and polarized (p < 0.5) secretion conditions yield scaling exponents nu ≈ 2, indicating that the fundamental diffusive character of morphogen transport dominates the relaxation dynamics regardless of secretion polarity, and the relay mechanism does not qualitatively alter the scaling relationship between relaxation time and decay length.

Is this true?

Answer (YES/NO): NO